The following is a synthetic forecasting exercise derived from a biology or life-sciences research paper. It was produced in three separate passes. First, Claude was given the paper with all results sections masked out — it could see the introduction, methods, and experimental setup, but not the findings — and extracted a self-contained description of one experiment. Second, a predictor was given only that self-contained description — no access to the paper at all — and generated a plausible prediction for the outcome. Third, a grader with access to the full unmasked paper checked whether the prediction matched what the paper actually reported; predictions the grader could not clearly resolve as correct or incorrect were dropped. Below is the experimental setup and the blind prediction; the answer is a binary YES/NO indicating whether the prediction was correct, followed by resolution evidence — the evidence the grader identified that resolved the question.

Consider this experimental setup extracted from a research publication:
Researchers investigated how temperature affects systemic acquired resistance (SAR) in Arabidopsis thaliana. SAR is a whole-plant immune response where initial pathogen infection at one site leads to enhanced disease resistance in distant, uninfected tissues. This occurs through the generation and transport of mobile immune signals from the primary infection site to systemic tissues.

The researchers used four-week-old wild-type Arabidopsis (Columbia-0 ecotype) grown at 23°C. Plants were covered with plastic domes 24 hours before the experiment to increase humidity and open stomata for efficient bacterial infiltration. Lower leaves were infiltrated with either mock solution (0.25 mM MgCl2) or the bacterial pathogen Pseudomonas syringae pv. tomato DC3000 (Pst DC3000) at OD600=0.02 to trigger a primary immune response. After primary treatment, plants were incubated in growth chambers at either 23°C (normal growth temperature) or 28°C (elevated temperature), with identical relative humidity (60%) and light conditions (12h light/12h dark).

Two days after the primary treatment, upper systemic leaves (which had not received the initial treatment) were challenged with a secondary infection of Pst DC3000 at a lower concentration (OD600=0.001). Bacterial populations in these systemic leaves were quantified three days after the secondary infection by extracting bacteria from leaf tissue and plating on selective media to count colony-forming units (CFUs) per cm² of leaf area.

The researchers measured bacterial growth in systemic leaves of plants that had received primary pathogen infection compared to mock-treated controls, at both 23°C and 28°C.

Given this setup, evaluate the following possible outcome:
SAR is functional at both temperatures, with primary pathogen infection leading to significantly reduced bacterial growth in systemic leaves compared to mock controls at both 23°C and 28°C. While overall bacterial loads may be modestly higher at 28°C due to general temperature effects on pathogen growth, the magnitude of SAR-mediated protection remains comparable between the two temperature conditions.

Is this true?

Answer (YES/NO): NO